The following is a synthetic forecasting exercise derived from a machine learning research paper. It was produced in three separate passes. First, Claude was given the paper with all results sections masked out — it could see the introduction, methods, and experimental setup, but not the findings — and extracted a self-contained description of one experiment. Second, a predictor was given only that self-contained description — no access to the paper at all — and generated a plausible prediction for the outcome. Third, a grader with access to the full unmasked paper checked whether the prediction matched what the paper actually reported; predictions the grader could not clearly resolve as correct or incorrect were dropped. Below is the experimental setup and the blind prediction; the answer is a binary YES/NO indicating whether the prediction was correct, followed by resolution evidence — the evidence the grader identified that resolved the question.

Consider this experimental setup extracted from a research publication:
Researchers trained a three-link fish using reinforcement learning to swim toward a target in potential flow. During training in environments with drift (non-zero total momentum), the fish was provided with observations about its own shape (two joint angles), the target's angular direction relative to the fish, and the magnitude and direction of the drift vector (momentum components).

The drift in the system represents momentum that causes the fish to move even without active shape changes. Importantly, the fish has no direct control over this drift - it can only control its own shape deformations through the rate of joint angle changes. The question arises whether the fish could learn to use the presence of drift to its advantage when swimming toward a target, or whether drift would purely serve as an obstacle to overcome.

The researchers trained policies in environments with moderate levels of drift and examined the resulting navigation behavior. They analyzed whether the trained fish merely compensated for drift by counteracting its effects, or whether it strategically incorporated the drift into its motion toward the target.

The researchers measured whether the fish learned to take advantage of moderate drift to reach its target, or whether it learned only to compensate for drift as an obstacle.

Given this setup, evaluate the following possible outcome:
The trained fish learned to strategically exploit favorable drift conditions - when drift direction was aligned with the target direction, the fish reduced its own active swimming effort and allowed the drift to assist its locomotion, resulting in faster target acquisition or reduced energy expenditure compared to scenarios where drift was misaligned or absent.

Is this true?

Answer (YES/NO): YES